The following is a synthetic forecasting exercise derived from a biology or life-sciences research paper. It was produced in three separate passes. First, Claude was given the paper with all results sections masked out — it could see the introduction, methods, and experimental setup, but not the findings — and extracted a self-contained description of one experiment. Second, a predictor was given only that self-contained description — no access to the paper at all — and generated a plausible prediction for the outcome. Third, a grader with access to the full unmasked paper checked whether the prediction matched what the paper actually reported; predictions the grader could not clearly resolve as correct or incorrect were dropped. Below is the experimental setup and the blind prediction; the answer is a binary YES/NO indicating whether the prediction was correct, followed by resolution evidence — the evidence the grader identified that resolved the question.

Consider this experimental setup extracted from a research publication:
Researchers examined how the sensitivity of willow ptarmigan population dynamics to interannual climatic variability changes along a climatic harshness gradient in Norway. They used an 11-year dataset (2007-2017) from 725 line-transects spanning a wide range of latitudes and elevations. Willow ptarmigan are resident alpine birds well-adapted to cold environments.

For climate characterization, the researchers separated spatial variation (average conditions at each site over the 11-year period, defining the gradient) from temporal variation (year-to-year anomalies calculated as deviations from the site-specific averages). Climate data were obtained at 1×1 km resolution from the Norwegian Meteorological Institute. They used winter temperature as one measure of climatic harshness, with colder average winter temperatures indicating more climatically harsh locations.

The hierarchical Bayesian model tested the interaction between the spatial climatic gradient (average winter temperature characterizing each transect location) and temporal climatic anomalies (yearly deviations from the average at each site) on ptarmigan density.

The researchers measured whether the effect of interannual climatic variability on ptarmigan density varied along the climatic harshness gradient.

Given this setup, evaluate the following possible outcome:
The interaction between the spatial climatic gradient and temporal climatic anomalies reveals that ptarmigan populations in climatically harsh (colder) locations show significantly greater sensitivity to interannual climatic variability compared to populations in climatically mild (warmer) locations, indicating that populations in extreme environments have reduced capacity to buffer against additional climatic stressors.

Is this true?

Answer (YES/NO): NO